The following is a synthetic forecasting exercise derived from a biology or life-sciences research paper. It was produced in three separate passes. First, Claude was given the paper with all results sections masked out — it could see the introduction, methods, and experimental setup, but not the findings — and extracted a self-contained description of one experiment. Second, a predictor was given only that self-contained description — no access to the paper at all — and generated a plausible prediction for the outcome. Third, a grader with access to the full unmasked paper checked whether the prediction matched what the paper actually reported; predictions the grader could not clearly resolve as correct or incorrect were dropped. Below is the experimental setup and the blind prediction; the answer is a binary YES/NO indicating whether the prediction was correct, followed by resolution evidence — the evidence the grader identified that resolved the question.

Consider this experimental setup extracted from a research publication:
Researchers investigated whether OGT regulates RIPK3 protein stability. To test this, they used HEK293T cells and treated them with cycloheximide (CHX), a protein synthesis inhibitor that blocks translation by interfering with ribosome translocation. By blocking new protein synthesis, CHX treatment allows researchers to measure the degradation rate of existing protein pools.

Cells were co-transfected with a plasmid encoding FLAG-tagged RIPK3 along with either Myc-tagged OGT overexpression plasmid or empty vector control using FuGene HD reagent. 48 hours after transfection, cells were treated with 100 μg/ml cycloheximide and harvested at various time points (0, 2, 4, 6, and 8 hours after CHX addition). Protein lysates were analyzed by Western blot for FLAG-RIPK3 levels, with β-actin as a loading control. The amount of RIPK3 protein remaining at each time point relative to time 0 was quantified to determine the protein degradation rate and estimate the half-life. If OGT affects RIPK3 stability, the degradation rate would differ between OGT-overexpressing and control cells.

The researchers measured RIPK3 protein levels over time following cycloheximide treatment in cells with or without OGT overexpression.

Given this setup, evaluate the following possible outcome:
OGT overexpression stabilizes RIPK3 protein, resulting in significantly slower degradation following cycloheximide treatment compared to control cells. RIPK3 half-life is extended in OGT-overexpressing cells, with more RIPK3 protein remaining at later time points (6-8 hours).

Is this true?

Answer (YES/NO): NO